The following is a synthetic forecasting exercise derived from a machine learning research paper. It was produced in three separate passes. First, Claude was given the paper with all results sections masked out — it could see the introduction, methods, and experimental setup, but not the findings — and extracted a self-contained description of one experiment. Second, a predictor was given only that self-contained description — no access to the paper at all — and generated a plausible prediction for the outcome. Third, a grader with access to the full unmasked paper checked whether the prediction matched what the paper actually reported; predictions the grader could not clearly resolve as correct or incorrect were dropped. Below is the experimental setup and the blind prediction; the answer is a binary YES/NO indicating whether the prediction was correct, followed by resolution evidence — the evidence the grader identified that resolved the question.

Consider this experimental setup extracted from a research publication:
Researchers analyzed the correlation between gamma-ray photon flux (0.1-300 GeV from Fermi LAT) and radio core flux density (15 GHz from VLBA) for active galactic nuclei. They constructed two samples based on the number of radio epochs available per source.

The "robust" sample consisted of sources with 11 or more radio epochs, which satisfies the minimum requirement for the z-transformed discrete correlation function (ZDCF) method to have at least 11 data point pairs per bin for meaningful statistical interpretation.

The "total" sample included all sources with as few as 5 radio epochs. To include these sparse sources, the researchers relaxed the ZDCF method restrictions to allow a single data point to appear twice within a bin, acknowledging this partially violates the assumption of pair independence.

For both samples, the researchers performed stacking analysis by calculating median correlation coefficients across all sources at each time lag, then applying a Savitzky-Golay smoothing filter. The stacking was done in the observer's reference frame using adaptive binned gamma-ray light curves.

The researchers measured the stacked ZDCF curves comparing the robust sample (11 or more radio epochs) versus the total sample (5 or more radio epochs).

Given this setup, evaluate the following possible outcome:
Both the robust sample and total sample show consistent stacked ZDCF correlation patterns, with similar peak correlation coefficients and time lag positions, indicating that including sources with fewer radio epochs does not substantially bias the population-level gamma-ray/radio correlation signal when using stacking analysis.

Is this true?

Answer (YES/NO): YES